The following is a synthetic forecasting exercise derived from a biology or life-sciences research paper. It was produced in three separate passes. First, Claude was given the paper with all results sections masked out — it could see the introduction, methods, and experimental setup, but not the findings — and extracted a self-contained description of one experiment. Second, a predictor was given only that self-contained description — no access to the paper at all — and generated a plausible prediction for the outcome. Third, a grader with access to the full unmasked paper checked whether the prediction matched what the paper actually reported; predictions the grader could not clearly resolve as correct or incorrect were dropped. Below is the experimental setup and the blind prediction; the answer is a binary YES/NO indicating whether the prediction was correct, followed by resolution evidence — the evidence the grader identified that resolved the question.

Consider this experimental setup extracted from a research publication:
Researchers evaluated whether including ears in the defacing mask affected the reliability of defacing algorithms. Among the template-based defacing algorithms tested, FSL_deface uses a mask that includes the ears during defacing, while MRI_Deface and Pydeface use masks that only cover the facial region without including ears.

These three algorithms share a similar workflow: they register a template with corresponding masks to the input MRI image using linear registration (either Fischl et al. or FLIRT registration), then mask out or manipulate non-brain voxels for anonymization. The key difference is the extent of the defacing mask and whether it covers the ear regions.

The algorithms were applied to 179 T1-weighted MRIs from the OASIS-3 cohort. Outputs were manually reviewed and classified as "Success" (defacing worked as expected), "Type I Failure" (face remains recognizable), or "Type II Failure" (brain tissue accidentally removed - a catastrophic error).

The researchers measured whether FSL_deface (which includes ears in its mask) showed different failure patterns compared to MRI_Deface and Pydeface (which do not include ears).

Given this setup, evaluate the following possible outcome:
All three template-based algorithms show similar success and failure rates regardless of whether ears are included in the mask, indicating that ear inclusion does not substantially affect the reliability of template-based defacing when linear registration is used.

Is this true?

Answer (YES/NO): NO